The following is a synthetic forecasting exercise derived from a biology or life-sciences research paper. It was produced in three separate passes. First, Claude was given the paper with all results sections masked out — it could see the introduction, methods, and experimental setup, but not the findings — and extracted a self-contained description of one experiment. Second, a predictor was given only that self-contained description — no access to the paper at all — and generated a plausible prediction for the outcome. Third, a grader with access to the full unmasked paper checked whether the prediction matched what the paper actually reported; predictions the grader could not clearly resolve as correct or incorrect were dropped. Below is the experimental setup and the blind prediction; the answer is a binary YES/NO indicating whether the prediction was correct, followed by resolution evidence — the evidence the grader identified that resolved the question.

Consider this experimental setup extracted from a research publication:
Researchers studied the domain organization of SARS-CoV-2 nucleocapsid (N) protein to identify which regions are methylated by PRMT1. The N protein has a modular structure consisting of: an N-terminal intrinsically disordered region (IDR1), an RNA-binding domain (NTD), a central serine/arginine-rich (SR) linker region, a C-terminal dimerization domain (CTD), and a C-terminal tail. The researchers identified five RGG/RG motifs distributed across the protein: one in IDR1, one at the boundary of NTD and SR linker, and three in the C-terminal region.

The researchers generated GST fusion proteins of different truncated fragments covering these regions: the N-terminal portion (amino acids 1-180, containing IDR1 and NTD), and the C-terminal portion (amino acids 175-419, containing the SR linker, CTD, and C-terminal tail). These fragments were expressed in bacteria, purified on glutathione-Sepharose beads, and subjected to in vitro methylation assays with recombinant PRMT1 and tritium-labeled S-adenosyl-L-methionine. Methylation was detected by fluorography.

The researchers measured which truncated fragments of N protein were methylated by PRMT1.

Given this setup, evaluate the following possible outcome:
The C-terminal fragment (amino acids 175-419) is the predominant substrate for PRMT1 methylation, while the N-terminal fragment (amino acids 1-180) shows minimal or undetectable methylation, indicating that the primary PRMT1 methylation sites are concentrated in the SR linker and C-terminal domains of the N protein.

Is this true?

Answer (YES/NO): NO